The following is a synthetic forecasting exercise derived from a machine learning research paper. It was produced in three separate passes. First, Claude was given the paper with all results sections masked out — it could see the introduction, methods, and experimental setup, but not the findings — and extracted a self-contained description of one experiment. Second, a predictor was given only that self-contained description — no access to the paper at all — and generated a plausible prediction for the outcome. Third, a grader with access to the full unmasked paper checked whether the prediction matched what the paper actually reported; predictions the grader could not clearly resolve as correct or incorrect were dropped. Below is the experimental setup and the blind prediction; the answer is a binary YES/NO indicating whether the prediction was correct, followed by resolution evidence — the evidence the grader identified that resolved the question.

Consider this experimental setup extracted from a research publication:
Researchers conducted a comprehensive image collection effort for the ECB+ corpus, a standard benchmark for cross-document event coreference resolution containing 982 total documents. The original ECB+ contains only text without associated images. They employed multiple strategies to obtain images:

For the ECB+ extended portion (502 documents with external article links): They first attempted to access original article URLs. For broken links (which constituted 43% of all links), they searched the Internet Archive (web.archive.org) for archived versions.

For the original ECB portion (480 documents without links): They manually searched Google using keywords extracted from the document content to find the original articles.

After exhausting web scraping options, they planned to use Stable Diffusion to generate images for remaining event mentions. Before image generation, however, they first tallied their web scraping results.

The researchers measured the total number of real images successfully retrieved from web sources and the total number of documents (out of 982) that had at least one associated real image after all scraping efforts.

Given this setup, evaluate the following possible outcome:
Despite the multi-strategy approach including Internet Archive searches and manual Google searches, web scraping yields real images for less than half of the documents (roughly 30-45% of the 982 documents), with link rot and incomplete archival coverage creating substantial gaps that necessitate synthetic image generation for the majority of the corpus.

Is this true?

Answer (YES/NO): NO